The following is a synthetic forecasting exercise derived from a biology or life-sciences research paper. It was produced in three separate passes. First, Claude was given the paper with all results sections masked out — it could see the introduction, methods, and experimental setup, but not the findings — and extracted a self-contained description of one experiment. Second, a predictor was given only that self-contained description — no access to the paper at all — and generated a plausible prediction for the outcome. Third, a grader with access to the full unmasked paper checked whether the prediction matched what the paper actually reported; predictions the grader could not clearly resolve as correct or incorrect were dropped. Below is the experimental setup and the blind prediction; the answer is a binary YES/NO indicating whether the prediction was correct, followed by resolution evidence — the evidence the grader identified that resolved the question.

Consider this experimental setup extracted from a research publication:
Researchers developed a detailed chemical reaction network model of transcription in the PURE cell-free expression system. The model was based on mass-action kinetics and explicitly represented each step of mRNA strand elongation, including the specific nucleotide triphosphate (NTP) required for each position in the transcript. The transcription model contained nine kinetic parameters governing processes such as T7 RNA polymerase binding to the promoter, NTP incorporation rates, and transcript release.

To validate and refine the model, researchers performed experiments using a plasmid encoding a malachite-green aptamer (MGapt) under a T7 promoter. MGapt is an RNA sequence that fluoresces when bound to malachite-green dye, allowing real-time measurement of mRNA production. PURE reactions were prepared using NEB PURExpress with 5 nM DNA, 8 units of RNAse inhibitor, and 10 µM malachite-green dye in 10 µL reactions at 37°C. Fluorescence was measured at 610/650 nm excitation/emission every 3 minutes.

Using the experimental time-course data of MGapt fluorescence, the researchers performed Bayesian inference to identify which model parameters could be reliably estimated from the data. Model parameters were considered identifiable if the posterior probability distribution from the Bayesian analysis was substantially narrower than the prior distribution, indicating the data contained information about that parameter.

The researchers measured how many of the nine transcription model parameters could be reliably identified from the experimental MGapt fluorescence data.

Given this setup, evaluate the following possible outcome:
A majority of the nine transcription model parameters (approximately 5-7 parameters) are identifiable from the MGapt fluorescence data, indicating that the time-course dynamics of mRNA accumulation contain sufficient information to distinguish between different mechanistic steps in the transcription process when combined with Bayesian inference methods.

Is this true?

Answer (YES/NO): NO